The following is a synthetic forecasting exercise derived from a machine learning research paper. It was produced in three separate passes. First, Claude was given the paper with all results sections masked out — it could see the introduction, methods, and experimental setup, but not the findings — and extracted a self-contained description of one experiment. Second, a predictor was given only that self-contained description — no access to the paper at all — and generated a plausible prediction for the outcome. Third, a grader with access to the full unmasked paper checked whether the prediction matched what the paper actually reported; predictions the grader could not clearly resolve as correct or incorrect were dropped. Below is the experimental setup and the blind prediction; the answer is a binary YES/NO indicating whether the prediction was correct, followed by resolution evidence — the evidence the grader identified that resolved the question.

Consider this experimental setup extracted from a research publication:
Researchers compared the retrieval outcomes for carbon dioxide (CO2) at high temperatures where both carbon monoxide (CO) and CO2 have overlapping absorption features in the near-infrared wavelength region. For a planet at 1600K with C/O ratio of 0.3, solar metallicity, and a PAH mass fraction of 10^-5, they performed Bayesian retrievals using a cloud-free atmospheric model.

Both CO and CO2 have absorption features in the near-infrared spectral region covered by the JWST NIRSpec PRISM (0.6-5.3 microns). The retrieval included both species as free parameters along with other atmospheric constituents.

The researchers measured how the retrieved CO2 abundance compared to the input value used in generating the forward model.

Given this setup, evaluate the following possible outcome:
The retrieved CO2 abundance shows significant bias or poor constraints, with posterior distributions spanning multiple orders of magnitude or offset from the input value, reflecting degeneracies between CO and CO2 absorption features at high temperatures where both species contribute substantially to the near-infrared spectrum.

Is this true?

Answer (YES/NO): YES